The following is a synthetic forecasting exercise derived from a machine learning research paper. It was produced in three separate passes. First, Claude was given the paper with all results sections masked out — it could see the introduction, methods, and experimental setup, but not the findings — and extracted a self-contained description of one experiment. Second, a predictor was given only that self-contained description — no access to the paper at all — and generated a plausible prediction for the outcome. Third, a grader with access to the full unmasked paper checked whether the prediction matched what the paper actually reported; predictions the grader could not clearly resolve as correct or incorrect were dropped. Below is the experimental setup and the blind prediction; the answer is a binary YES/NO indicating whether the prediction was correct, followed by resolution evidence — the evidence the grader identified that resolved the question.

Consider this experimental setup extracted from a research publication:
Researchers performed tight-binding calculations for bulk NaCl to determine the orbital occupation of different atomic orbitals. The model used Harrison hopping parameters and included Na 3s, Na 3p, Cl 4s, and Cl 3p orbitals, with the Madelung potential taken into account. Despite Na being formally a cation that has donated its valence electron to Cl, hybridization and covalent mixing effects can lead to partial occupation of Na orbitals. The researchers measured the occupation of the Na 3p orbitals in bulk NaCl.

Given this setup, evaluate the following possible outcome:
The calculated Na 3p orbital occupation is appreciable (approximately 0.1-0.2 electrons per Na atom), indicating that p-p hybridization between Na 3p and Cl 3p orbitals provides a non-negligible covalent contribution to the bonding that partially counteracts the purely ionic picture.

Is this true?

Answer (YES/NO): YES